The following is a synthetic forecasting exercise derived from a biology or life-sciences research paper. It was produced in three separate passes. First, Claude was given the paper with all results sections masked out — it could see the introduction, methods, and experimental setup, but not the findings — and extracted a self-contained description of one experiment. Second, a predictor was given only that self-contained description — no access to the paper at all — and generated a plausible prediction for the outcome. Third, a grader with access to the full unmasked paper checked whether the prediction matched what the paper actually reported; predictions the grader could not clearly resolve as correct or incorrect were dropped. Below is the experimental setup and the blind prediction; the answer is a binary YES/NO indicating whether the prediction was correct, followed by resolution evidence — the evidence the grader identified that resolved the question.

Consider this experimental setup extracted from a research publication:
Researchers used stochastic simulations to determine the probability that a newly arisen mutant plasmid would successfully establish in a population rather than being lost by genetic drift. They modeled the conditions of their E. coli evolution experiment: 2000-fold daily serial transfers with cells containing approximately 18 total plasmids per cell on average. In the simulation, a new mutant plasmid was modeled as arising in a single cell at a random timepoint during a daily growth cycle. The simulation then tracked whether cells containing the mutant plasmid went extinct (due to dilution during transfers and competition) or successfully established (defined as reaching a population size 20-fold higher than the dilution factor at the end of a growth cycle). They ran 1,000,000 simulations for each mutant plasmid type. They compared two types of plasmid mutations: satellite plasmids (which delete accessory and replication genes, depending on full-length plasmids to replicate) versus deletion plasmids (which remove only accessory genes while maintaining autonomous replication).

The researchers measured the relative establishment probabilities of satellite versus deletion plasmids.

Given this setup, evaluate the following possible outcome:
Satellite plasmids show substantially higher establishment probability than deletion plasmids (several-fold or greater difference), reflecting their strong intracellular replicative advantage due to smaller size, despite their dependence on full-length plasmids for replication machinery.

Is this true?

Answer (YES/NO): NO